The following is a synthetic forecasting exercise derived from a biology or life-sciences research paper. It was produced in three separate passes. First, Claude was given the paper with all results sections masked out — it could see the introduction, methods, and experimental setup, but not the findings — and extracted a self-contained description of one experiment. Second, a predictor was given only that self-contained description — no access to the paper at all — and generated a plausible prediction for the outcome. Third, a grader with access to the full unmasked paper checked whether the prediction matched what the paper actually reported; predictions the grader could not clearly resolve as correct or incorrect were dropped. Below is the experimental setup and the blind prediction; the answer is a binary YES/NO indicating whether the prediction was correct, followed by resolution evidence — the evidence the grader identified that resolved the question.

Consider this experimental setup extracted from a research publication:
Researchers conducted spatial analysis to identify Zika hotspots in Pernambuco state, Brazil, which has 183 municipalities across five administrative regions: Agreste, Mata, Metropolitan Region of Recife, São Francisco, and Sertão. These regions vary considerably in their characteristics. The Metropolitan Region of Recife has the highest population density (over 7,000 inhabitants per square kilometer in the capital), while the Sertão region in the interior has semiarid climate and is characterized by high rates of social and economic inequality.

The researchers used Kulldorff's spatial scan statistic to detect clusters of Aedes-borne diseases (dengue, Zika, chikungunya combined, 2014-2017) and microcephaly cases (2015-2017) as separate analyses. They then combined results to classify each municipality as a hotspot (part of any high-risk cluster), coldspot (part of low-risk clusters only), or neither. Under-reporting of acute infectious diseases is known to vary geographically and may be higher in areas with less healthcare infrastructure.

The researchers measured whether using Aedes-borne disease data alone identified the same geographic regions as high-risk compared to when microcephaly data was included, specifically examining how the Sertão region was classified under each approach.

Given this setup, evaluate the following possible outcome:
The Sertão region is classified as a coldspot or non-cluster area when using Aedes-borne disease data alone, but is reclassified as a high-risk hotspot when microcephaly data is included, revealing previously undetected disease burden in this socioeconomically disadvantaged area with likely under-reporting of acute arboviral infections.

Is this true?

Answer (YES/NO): YES